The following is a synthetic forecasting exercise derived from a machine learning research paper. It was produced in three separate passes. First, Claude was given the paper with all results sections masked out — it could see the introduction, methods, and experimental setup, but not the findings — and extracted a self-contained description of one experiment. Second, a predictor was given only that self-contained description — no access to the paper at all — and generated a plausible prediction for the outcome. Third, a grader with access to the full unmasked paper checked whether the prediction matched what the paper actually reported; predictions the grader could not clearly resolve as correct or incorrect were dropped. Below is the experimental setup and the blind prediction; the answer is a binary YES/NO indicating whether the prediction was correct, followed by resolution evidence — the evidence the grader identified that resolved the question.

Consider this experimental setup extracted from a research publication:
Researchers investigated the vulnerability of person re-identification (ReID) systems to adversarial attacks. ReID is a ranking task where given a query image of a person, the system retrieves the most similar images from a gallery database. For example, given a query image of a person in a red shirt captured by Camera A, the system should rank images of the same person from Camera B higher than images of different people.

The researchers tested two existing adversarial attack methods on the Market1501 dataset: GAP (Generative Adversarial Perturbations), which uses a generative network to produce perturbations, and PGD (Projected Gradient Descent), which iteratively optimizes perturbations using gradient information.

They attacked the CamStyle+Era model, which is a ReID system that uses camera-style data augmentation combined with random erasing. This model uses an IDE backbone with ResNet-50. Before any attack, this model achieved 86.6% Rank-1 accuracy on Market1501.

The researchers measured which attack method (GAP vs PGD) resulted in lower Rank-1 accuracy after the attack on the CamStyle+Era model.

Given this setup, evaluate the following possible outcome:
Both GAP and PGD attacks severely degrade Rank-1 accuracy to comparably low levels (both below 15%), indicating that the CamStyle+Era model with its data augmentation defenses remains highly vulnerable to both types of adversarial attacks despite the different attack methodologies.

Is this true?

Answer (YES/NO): NO